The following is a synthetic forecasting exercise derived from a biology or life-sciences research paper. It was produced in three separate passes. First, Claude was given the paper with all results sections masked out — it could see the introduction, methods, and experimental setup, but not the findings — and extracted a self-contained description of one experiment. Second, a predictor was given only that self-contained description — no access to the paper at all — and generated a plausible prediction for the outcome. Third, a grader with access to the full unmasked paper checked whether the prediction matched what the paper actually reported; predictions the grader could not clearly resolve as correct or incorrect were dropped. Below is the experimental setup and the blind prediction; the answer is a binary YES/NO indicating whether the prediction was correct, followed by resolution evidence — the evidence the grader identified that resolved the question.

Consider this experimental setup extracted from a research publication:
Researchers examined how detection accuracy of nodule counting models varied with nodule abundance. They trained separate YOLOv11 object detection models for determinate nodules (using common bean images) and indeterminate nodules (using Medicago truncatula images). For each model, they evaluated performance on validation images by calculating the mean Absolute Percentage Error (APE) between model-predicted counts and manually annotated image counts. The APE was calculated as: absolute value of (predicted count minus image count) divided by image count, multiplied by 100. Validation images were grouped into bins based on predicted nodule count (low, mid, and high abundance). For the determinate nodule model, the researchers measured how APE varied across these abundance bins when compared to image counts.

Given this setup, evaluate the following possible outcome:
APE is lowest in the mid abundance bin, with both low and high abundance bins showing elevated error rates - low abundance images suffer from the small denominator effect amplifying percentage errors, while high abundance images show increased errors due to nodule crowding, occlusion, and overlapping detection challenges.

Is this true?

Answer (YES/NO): NO